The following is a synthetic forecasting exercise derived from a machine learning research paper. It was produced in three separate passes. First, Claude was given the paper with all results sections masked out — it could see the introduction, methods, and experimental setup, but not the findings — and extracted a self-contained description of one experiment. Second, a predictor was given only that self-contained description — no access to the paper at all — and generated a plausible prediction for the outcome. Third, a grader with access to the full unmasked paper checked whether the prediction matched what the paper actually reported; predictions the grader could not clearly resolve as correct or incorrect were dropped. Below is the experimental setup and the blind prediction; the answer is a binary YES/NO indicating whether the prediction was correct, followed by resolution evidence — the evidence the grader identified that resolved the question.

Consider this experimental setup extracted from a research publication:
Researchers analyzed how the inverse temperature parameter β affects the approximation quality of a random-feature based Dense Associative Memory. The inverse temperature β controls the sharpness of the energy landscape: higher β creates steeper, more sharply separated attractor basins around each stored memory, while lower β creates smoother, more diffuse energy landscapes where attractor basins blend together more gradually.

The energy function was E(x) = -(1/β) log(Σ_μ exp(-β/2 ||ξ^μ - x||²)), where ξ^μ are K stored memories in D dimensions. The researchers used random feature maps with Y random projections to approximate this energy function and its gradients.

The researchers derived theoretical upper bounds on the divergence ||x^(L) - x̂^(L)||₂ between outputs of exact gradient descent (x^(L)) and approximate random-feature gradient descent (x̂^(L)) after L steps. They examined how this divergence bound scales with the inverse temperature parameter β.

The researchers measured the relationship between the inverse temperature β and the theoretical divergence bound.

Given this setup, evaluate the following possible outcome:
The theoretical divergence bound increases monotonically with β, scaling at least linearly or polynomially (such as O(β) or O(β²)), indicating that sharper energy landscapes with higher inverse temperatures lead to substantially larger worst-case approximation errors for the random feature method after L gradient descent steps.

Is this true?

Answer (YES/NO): NO